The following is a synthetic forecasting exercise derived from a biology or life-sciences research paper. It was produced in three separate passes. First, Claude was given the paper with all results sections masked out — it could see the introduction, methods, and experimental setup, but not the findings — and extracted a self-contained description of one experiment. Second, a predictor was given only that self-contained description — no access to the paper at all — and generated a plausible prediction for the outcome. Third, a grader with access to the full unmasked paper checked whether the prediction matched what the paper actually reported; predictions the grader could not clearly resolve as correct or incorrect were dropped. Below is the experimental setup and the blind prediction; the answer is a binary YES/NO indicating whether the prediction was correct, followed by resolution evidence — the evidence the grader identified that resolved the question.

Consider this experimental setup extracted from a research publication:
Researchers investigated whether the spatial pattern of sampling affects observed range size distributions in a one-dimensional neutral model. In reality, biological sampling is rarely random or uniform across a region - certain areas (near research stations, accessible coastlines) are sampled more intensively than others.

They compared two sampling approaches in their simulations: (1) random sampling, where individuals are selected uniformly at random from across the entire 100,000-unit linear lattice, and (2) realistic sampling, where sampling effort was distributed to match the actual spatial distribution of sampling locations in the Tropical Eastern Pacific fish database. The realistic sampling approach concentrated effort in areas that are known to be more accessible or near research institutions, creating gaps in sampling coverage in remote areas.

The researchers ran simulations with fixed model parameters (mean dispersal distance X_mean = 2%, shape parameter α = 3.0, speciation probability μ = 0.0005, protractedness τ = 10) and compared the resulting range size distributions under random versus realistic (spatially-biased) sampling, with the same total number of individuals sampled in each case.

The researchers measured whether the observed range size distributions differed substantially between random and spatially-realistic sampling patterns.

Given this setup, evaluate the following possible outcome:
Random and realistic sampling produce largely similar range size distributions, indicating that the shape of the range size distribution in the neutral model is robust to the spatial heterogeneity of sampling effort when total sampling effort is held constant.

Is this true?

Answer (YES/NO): YES